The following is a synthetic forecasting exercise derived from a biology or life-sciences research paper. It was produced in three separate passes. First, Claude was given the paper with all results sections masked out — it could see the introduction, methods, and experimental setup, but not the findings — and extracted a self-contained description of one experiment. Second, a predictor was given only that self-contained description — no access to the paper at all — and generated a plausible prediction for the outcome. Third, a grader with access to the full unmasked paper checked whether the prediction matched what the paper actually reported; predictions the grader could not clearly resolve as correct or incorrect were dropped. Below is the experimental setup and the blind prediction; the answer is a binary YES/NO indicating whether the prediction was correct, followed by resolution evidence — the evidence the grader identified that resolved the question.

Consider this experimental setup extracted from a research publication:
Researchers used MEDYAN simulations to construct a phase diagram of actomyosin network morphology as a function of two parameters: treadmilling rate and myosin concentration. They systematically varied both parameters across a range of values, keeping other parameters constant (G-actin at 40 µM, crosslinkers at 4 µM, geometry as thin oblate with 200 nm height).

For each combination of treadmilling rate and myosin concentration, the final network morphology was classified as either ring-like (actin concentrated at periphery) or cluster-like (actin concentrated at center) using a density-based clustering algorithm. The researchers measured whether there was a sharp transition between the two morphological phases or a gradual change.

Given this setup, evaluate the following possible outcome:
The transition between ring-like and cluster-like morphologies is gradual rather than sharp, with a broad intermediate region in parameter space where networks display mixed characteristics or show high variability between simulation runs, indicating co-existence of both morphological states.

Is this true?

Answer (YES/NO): NO